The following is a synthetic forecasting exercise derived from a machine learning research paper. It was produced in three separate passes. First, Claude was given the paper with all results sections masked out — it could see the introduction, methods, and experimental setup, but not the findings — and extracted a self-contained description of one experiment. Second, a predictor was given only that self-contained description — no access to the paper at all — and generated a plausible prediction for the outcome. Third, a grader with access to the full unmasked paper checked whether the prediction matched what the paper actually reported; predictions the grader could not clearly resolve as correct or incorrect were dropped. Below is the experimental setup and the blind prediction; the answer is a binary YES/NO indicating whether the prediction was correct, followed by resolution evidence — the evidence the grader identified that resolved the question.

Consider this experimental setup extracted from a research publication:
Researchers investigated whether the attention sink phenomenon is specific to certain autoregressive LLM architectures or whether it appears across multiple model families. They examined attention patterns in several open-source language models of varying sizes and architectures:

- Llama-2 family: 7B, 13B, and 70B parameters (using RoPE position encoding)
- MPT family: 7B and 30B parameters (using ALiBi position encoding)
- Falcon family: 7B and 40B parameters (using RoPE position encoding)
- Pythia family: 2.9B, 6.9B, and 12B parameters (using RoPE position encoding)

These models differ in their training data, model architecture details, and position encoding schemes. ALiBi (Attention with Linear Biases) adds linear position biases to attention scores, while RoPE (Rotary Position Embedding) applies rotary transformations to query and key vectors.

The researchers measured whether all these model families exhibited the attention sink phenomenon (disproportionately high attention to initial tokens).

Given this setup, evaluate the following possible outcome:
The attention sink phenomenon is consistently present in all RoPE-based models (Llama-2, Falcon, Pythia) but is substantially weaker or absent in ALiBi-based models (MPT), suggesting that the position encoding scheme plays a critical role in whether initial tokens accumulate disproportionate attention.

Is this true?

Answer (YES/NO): NO